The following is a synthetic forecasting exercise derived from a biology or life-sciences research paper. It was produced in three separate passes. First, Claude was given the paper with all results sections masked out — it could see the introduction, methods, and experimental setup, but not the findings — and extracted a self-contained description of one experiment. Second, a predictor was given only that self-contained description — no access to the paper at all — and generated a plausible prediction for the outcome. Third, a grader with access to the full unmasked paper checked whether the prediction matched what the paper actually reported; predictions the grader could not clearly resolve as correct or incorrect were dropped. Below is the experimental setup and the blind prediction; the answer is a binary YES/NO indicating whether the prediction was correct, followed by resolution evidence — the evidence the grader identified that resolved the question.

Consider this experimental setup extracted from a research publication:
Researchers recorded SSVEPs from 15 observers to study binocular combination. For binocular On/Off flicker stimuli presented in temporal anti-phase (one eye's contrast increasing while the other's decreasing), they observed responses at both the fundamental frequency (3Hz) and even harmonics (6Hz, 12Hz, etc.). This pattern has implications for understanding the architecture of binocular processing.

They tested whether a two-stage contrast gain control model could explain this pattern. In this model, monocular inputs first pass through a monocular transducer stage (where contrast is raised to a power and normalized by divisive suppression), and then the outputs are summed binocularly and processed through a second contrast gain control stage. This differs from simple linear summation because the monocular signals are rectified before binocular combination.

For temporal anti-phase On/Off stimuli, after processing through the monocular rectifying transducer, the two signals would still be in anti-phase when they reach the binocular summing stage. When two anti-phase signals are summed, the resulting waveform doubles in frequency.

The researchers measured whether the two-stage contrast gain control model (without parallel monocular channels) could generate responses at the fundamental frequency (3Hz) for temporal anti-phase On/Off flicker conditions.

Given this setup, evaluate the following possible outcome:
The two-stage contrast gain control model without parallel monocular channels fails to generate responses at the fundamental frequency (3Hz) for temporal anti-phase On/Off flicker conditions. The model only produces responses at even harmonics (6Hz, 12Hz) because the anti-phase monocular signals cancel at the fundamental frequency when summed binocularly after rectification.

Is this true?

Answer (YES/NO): YES